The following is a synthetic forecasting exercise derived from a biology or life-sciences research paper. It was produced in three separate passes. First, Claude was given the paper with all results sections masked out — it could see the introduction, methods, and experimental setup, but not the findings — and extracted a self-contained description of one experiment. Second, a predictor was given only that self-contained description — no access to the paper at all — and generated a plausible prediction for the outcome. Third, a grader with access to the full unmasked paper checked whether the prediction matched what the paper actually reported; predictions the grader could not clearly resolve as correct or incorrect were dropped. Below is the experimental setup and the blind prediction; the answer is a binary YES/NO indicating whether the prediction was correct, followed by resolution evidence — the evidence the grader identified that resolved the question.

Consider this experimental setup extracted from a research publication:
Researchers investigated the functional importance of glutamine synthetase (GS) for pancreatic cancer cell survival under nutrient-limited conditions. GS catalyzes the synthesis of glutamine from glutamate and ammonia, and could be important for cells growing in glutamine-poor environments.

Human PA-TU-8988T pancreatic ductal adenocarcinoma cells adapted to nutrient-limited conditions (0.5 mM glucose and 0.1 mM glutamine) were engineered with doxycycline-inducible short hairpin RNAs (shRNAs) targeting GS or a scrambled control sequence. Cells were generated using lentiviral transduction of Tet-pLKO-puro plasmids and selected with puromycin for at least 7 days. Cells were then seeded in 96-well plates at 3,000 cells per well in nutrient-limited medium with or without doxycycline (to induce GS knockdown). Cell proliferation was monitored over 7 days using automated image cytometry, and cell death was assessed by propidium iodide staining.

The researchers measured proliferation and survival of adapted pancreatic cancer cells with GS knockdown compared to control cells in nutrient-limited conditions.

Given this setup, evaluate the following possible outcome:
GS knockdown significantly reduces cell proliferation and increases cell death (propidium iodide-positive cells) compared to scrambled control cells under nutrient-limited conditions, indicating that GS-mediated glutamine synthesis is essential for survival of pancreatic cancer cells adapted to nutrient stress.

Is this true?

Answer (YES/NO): YES